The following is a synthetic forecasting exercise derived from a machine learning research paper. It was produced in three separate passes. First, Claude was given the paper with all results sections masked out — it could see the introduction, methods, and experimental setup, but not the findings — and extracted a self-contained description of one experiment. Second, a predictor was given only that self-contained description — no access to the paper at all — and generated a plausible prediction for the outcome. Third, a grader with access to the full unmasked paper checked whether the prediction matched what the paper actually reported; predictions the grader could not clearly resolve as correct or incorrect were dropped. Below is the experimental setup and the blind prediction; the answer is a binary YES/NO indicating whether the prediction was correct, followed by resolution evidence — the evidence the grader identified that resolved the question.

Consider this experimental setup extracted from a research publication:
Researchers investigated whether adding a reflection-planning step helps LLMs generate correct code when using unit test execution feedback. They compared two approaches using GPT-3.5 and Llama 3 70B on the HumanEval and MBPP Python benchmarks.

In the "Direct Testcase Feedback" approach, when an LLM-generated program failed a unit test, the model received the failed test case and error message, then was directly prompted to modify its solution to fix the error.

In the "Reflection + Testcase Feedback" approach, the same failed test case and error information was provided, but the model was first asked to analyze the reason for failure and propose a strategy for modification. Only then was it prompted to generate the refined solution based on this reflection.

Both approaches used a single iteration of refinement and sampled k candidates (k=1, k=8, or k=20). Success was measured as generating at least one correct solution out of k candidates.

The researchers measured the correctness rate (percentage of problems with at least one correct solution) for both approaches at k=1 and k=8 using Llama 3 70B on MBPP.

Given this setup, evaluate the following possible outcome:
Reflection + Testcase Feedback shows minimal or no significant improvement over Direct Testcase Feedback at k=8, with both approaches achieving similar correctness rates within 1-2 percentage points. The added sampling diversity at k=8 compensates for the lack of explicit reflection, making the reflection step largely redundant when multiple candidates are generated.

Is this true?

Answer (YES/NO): NO